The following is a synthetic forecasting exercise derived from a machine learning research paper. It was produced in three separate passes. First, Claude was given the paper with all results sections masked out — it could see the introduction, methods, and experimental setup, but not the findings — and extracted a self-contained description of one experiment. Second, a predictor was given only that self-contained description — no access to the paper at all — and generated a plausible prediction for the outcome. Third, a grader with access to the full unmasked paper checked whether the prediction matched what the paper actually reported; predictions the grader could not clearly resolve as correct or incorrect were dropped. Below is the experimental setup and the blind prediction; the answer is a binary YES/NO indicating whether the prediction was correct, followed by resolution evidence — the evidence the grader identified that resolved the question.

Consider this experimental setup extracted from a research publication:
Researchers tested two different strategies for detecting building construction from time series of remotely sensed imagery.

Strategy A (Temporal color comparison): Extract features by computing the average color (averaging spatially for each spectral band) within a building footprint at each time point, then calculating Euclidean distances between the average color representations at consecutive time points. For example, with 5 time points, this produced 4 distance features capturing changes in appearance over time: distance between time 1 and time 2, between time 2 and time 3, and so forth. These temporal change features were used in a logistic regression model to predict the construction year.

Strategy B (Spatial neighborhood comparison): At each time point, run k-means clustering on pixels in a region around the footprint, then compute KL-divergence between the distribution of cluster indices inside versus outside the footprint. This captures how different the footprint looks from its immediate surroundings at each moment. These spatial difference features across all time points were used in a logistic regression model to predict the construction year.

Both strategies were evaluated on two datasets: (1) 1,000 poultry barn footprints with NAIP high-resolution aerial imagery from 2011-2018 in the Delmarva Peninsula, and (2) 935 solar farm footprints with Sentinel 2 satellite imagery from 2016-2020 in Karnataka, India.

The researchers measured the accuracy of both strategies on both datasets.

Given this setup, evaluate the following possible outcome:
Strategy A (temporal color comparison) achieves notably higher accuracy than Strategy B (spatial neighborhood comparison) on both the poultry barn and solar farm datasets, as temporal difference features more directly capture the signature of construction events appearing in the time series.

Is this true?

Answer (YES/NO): NO